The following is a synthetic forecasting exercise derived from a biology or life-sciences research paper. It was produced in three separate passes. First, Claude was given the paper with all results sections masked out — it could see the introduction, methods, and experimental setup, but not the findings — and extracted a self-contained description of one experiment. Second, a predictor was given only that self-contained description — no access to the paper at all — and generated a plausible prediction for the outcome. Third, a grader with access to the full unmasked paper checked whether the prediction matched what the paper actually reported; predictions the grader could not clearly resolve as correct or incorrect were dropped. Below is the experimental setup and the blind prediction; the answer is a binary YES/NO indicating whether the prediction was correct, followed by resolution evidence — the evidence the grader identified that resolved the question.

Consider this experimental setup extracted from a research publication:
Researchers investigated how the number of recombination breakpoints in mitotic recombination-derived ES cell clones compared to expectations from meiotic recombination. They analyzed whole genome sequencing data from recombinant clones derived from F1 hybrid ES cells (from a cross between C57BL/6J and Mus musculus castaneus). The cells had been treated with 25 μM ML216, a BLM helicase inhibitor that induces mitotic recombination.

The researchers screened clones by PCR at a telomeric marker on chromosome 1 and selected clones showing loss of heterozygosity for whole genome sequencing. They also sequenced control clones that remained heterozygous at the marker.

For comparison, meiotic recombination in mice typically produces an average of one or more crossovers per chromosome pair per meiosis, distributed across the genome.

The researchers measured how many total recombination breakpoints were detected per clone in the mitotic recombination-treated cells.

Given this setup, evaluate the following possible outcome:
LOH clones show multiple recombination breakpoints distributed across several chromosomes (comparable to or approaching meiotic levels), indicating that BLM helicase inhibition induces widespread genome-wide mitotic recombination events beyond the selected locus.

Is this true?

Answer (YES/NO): NO